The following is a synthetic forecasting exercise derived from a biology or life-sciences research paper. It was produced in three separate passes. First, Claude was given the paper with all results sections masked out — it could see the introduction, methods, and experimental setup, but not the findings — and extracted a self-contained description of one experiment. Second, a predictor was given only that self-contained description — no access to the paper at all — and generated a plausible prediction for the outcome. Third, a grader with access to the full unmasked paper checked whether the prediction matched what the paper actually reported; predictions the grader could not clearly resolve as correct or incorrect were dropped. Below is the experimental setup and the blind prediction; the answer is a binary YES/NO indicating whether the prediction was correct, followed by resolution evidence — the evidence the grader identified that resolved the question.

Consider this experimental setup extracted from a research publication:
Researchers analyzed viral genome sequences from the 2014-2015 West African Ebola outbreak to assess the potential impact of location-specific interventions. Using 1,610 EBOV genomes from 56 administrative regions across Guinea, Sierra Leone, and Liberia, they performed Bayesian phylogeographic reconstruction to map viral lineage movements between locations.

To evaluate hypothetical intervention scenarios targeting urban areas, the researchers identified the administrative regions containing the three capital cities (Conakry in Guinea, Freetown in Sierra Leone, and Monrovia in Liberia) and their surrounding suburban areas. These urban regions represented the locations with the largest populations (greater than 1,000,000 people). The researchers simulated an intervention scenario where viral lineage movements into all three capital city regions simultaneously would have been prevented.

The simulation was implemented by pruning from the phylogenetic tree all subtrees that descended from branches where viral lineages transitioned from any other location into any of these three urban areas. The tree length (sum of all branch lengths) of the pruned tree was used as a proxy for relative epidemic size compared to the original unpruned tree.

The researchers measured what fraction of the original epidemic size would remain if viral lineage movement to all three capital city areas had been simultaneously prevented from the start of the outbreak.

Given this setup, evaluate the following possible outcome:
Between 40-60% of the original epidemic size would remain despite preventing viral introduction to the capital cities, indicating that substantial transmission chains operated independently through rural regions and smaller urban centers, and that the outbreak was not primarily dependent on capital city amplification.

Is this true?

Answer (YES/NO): NO